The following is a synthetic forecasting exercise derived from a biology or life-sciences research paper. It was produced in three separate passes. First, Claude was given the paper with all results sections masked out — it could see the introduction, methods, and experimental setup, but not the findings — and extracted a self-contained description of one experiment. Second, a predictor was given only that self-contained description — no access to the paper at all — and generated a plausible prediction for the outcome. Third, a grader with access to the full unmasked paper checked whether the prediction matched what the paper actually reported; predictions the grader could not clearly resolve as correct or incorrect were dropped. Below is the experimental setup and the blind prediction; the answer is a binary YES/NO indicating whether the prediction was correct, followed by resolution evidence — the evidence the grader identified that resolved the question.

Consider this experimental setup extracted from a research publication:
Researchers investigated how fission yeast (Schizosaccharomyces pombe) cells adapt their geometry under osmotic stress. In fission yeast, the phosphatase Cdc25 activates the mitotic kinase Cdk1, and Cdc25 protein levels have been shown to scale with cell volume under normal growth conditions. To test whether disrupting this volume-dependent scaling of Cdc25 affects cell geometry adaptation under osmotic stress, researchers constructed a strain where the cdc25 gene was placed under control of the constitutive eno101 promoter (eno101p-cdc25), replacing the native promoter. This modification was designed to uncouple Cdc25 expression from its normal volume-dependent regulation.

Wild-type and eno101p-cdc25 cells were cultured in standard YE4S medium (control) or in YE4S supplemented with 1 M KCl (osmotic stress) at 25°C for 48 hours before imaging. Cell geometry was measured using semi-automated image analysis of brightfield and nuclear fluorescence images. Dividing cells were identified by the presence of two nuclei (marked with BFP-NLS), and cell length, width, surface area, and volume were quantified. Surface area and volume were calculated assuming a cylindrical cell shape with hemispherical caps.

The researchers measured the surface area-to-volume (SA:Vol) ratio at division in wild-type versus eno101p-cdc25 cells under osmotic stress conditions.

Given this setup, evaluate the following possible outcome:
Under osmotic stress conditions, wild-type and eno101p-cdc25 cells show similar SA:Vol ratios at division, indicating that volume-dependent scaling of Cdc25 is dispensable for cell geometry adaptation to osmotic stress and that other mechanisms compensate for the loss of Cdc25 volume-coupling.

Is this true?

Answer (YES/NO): NO